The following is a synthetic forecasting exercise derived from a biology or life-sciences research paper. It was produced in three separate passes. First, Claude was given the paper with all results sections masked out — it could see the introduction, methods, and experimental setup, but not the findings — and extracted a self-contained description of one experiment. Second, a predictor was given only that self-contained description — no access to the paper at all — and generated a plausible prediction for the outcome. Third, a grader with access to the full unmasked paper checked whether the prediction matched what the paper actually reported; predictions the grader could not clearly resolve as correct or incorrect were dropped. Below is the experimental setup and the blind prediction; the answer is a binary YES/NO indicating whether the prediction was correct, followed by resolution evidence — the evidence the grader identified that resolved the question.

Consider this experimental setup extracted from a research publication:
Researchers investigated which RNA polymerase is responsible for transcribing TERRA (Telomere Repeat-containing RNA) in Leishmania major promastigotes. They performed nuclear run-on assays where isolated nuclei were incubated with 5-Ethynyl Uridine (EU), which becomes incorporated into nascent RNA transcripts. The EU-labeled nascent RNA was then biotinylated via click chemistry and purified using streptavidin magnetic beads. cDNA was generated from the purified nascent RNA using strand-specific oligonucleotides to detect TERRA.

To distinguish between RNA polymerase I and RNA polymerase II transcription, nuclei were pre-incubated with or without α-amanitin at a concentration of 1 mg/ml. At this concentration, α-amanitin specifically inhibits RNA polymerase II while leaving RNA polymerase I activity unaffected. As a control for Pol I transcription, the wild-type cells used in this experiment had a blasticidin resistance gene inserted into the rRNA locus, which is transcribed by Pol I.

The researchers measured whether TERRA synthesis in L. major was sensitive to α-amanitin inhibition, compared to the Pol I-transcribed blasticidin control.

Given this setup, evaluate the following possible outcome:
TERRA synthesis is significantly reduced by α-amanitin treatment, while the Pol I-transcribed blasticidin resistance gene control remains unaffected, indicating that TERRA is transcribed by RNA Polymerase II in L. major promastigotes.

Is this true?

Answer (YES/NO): YES